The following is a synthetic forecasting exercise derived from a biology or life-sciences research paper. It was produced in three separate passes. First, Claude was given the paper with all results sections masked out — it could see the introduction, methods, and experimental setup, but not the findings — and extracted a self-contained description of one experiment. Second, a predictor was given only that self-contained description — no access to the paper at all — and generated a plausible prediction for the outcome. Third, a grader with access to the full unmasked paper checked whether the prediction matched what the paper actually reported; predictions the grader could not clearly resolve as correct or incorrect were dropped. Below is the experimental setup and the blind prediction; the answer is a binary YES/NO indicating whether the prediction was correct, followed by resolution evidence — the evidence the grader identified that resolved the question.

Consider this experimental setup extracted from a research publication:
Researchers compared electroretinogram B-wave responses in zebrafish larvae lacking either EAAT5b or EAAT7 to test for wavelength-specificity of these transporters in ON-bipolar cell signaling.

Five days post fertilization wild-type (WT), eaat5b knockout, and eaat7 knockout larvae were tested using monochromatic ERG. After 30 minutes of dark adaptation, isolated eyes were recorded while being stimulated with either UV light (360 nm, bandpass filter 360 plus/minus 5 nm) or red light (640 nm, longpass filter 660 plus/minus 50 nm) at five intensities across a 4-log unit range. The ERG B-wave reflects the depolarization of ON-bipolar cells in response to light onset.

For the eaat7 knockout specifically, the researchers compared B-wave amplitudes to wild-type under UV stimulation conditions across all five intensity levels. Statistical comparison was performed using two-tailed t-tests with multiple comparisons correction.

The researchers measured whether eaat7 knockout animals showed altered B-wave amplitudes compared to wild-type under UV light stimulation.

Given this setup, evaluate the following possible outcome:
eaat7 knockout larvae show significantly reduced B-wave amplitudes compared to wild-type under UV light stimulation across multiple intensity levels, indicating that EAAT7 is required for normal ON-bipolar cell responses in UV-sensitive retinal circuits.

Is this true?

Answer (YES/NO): NO